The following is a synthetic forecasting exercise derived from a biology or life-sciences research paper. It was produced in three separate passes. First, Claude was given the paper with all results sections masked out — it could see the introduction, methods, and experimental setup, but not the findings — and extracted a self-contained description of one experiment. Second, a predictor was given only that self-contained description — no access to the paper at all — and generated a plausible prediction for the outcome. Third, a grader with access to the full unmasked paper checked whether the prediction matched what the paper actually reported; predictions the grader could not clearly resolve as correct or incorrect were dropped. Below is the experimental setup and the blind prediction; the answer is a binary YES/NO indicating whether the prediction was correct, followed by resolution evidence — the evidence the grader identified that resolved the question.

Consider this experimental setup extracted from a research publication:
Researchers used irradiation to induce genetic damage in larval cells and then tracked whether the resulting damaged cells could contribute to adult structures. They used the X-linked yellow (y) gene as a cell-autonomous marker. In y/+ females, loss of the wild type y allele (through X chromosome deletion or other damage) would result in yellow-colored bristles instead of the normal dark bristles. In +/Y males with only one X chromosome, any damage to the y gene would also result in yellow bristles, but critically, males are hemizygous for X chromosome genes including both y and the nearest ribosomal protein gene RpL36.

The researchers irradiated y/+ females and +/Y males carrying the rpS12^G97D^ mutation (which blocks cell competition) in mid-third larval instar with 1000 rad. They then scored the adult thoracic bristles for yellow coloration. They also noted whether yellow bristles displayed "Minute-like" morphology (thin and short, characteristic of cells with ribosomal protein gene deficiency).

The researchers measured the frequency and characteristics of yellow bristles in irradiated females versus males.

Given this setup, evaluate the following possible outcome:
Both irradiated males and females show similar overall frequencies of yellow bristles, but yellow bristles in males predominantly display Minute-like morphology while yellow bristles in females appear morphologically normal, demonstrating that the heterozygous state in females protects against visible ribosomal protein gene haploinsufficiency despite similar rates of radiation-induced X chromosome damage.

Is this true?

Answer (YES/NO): NO